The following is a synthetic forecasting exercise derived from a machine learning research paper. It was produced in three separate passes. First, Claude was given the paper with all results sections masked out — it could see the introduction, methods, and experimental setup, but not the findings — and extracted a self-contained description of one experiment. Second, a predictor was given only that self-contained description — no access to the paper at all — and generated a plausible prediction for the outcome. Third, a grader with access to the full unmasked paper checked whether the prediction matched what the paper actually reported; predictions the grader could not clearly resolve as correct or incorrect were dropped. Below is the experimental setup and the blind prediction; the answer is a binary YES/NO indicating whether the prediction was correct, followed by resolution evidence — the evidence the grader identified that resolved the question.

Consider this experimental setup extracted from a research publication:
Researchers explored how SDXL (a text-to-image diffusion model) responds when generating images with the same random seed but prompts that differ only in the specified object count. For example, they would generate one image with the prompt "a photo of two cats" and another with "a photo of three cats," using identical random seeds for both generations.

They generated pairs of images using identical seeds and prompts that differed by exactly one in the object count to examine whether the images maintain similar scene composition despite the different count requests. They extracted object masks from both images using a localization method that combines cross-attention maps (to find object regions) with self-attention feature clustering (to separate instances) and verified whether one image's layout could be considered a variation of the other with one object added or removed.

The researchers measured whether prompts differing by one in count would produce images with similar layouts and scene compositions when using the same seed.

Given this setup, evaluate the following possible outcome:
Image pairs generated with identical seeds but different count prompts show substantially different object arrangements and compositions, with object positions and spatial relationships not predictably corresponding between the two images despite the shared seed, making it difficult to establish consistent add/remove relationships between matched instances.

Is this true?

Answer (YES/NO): NO